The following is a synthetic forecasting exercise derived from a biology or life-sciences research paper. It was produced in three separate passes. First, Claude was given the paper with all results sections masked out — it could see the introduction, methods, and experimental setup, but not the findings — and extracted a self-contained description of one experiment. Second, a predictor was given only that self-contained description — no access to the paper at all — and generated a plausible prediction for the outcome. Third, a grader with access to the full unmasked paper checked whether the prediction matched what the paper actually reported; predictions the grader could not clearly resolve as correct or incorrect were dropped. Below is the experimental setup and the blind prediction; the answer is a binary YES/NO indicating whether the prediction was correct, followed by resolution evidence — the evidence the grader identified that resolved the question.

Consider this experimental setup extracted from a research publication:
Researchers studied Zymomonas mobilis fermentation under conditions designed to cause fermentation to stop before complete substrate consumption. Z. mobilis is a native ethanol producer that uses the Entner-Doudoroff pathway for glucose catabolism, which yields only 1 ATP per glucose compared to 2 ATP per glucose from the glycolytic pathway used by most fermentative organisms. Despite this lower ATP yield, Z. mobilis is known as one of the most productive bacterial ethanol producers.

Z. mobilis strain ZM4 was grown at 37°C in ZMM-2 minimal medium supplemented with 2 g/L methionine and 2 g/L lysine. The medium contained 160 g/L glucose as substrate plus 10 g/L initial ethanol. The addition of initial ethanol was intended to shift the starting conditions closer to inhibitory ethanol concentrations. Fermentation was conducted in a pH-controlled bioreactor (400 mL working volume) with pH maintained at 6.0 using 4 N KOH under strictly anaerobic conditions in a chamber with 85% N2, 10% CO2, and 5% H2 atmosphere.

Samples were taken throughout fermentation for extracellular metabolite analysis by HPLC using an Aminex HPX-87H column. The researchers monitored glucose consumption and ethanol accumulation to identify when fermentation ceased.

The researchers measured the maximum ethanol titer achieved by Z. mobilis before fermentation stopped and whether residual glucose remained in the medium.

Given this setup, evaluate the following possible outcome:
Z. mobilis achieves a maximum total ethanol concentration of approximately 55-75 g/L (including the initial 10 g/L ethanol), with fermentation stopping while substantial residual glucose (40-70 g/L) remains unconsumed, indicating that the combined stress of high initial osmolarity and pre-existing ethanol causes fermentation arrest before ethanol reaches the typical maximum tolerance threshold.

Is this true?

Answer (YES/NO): NO